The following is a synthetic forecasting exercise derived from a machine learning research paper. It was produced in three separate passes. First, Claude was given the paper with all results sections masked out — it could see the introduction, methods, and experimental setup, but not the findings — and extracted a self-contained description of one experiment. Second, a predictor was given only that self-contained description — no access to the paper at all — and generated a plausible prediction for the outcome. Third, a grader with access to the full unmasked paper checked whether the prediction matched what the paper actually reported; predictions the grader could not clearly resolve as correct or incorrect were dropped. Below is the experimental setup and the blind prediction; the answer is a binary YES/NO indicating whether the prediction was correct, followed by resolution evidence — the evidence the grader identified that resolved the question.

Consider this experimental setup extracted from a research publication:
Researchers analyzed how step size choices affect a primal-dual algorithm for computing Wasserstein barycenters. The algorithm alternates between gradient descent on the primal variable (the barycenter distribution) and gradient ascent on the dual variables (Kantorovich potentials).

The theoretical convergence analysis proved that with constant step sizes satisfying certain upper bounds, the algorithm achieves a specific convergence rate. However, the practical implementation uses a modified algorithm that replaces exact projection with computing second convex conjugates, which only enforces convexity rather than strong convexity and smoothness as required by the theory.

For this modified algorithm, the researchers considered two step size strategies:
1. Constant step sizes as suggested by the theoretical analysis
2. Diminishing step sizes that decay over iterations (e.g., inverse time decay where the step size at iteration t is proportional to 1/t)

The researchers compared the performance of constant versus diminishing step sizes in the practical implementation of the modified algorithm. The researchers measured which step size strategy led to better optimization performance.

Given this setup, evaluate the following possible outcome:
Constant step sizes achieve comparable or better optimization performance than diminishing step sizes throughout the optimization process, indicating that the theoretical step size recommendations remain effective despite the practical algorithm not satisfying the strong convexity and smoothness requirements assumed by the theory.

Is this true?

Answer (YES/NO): NO